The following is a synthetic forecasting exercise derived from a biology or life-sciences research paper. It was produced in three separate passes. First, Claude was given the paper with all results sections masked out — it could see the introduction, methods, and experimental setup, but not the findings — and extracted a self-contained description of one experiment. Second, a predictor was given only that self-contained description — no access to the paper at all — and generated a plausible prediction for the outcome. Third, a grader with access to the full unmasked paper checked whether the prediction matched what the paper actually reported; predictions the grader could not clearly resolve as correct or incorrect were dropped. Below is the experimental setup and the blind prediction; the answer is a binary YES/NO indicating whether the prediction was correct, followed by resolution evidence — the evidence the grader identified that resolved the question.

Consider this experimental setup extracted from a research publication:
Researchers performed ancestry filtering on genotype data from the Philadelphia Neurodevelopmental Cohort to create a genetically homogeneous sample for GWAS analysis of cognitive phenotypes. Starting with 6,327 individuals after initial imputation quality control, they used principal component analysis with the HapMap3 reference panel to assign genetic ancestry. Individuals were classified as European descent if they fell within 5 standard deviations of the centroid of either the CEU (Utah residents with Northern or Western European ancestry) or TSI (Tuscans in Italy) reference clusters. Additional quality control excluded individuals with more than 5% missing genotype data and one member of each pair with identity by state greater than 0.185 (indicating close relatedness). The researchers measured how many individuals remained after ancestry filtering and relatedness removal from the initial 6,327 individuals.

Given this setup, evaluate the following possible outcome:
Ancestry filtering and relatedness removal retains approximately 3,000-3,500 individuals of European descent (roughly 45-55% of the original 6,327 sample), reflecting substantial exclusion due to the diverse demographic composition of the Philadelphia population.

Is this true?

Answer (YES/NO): YES